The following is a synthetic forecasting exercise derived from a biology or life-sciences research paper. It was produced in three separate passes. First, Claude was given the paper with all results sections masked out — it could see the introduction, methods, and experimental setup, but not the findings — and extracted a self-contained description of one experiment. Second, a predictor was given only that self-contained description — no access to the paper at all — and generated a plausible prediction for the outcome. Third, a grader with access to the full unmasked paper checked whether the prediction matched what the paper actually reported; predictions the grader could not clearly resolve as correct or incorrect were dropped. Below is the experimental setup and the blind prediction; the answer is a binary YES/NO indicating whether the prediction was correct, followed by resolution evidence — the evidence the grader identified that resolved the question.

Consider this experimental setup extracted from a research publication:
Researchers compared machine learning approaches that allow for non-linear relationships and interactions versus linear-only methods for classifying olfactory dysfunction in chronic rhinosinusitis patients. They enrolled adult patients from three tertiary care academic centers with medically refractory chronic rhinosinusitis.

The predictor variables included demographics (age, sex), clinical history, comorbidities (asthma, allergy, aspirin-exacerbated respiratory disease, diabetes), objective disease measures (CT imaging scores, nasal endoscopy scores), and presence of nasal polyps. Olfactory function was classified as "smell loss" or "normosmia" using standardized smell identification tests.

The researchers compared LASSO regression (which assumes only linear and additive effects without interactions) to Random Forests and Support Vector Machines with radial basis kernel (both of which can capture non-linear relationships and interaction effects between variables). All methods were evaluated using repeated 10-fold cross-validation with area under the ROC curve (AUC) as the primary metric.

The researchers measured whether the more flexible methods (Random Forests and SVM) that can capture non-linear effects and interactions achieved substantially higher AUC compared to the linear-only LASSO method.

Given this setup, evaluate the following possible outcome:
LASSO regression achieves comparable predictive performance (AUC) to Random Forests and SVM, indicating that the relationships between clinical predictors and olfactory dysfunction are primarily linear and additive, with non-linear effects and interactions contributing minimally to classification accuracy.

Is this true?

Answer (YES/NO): YES